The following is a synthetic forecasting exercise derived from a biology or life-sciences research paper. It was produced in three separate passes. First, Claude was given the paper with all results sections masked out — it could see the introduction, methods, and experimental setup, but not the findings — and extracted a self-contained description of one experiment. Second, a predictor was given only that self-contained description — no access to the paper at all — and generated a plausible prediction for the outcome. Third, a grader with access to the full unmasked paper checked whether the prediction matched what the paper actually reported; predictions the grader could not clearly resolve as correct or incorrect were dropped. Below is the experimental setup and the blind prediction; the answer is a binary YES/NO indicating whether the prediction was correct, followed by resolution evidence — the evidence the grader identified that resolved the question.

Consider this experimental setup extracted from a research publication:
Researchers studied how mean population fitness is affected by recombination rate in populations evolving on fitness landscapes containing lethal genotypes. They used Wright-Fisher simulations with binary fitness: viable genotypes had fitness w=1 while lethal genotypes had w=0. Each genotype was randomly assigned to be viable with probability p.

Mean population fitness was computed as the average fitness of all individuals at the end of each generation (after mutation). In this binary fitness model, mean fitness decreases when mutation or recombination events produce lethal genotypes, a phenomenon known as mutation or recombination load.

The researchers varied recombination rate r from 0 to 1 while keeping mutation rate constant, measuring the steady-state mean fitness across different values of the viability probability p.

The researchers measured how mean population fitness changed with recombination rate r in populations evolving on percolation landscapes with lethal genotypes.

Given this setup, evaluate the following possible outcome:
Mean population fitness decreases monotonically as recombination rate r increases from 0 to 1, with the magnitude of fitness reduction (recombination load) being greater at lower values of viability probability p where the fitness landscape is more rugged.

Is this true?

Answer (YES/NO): NO